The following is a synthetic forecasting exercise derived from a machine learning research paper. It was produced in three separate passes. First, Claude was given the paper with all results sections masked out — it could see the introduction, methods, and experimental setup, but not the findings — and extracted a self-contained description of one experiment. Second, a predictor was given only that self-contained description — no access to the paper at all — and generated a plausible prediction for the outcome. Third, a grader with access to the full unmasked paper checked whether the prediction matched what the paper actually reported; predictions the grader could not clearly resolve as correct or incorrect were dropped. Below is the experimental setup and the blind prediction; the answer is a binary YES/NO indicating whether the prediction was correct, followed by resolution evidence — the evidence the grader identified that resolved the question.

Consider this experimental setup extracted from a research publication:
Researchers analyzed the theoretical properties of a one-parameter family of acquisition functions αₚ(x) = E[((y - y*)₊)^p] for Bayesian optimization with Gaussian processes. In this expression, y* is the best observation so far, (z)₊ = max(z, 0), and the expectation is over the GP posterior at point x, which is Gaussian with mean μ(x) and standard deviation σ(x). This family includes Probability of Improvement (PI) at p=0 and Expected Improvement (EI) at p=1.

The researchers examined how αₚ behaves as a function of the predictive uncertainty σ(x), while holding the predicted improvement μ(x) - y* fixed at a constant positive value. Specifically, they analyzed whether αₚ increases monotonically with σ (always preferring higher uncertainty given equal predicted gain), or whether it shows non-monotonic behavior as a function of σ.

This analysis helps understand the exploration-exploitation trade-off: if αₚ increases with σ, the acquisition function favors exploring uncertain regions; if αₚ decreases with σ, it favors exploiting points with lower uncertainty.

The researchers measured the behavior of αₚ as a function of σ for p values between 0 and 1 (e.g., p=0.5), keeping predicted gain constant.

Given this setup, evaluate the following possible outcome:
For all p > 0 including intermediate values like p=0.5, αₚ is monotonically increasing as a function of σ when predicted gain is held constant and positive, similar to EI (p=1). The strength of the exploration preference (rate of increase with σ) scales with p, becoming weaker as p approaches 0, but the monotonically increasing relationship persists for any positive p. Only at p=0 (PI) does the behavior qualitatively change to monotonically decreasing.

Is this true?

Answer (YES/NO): NO